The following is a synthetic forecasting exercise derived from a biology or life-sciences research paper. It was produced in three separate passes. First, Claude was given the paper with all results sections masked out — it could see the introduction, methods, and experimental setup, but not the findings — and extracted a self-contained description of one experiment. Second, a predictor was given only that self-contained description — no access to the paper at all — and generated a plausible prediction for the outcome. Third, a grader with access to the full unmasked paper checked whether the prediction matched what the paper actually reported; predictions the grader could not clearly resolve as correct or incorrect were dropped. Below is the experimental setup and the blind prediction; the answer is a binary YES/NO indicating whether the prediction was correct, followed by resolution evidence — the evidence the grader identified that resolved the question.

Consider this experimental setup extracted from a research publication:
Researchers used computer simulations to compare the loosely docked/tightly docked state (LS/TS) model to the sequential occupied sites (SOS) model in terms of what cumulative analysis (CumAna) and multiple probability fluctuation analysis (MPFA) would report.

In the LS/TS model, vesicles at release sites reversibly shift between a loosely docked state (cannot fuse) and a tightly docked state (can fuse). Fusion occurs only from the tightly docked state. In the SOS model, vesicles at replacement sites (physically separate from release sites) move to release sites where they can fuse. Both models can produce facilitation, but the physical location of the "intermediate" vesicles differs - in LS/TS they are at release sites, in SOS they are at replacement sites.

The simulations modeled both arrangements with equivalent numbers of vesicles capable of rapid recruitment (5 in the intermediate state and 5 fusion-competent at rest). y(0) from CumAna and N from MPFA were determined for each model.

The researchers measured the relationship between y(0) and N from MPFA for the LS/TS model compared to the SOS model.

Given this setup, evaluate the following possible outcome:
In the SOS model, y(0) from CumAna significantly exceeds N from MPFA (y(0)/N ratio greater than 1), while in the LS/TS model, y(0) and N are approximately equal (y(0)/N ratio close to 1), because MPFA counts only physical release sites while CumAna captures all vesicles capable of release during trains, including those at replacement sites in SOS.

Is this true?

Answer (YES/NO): YES